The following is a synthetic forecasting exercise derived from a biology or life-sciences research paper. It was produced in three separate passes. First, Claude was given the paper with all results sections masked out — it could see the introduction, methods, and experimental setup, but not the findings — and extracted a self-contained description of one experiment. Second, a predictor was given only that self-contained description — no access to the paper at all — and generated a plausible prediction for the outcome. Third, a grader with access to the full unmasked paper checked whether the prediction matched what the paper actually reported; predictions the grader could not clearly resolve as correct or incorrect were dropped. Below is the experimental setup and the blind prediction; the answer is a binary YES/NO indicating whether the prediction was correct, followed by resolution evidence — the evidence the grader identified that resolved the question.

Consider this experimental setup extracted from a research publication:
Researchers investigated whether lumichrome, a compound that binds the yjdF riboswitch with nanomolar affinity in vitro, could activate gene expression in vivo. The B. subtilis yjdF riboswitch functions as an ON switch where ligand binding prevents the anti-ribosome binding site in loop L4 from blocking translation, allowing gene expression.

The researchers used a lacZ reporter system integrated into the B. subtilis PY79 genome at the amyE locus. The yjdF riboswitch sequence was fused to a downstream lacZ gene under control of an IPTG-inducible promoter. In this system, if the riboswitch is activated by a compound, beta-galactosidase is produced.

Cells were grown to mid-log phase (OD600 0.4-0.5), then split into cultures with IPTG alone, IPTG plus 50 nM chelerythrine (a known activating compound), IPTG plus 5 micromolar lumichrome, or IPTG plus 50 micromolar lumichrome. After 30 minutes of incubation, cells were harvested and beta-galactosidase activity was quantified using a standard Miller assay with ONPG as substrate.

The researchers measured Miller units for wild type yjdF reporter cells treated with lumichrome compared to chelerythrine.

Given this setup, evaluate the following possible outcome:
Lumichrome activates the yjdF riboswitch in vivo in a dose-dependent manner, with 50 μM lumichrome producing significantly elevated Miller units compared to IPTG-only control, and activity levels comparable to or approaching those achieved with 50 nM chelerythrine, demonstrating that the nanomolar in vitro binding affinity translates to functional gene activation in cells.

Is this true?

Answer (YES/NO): NO